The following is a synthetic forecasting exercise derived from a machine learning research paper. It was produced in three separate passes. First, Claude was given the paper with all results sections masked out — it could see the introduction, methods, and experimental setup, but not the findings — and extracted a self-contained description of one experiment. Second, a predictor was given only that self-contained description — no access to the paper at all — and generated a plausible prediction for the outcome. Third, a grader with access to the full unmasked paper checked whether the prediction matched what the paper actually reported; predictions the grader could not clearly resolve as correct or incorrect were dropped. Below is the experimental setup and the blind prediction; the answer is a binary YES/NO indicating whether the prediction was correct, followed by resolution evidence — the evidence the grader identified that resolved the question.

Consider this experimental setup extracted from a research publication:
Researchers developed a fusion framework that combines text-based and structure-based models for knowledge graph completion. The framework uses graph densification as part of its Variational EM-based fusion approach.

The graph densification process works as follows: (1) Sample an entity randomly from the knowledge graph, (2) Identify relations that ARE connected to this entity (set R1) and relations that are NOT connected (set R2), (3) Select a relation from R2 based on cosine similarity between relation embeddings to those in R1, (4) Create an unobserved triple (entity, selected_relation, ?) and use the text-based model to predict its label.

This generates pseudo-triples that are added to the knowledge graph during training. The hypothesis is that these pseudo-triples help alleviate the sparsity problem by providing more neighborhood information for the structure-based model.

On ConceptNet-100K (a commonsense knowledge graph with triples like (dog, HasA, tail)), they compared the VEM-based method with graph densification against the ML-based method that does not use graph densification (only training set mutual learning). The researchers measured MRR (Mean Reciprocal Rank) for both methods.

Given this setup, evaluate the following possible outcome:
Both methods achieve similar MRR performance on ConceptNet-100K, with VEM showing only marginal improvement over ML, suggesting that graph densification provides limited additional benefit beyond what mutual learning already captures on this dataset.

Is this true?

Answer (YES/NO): NO